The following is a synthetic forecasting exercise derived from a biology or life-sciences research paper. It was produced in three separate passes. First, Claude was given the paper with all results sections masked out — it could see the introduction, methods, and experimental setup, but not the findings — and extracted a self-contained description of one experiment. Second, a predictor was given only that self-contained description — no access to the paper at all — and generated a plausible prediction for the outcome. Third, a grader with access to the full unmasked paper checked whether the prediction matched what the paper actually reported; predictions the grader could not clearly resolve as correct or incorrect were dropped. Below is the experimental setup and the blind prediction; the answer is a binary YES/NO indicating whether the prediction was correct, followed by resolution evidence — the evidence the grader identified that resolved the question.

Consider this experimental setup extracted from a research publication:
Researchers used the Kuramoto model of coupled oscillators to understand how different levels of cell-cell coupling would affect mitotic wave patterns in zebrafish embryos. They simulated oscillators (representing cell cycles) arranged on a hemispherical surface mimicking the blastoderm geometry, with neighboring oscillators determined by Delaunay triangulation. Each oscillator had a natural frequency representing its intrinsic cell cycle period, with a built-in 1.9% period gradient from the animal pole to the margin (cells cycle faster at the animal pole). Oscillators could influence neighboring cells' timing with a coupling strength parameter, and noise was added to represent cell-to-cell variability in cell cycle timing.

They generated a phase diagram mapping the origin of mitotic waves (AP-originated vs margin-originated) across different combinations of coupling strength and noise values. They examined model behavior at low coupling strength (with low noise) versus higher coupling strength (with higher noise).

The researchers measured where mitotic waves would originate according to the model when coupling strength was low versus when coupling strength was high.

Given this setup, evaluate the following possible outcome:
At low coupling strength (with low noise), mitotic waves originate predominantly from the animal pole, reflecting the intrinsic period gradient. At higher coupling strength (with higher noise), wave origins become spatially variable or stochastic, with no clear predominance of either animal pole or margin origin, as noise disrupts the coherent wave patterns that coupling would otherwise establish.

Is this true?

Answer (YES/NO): NO